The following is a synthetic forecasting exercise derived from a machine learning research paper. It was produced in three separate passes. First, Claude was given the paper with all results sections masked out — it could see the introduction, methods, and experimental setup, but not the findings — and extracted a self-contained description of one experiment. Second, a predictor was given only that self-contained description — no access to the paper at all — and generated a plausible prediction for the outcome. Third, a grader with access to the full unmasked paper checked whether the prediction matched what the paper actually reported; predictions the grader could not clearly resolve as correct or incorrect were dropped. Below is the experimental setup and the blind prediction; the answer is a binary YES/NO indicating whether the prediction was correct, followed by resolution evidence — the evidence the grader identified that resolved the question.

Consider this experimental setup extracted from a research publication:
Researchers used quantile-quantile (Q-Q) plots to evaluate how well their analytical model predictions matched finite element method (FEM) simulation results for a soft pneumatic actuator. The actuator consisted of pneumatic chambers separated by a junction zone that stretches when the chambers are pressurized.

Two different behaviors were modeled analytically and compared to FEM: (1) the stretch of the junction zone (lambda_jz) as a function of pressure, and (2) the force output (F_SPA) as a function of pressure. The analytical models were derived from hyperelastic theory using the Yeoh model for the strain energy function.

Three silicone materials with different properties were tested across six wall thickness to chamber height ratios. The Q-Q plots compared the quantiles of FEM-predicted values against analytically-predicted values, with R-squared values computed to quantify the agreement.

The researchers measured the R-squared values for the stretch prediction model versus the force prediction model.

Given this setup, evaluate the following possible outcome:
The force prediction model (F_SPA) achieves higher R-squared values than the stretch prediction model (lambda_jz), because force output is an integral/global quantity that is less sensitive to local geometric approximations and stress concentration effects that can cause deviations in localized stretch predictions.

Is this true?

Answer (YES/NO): YES